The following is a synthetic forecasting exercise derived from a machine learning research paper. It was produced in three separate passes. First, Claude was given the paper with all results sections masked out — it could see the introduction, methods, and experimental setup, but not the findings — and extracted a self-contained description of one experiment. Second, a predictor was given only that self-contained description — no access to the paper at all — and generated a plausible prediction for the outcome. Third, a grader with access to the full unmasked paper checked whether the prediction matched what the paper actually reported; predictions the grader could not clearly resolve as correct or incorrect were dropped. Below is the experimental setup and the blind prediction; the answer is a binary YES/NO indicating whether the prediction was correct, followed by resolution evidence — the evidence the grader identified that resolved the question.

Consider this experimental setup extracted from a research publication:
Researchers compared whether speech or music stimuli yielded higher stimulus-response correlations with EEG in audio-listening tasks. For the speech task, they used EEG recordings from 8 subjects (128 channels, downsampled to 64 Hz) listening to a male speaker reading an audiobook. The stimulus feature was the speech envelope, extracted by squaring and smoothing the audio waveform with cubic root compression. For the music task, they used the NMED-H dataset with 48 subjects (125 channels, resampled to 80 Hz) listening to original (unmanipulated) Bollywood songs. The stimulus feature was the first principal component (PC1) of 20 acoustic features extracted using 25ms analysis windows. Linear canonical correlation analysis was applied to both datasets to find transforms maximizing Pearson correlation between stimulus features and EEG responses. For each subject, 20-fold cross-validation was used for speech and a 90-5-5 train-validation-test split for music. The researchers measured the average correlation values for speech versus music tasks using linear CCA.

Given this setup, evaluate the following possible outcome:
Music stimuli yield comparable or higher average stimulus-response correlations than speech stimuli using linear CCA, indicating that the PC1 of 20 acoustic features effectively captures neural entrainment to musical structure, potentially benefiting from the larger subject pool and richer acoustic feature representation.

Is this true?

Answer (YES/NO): NO